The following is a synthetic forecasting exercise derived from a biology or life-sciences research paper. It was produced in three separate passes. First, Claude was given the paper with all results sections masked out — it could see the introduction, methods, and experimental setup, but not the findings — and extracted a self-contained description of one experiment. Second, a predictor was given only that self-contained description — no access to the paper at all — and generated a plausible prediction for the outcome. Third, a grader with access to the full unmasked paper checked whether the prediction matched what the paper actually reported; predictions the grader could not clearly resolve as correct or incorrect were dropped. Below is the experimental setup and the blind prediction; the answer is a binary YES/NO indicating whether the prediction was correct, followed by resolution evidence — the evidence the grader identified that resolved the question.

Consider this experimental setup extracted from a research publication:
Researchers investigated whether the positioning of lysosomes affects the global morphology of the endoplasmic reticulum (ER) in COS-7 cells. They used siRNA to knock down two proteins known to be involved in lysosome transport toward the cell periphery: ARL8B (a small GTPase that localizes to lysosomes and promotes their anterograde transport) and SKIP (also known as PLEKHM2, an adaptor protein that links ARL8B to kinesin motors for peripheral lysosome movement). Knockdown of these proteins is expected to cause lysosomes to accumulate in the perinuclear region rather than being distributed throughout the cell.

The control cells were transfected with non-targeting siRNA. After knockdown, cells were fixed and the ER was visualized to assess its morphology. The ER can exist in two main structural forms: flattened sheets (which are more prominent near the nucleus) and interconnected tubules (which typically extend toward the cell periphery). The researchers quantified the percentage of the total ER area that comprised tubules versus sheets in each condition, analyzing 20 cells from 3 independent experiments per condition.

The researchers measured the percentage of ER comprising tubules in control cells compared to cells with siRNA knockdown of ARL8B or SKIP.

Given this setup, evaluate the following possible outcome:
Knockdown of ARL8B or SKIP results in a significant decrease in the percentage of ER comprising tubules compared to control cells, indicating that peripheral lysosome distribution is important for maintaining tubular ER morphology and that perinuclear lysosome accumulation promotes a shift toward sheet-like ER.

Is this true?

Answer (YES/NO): YES